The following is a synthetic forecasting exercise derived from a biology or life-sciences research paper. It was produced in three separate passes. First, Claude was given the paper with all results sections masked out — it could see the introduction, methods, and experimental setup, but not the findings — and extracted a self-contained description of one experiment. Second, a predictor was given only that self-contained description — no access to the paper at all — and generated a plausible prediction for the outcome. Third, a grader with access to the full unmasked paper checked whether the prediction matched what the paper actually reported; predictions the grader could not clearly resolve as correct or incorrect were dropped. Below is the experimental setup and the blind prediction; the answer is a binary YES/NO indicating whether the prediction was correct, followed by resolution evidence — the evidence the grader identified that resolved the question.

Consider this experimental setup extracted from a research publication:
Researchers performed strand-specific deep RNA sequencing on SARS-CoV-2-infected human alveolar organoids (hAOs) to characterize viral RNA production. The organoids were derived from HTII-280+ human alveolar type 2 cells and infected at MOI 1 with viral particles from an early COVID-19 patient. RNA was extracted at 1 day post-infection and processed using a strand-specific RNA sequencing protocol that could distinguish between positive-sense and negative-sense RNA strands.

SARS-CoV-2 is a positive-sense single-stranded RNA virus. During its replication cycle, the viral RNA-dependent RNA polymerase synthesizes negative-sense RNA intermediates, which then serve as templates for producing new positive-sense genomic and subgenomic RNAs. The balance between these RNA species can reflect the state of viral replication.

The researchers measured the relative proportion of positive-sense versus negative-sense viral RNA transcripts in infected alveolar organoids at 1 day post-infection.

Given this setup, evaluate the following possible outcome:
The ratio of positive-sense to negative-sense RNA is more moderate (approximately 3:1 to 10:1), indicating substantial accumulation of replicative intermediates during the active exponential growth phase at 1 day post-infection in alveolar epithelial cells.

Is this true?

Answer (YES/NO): NO